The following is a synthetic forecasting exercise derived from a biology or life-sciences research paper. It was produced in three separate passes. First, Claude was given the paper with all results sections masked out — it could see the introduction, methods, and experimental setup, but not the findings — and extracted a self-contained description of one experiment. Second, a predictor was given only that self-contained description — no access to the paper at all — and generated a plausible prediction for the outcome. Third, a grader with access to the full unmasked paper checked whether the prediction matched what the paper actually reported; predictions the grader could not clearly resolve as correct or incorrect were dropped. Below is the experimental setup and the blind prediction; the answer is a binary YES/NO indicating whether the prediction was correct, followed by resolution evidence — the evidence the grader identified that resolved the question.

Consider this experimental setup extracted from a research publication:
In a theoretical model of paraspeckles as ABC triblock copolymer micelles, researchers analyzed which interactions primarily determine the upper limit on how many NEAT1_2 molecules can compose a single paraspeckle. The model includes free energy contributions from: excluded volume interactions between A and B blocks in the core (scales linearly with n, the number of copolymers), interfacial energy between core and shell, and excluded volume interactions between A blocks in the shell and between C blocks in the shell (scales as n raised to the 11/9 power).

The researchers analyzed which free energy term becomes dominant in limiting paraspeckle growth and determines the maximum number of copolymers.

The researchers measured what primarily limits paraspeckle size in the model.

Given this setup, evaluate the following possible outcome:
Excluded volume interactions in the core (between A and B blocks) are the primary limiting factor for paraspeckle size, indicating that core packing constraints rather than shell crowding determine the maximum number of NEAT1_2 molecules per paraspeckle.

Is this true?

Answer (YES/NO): NO